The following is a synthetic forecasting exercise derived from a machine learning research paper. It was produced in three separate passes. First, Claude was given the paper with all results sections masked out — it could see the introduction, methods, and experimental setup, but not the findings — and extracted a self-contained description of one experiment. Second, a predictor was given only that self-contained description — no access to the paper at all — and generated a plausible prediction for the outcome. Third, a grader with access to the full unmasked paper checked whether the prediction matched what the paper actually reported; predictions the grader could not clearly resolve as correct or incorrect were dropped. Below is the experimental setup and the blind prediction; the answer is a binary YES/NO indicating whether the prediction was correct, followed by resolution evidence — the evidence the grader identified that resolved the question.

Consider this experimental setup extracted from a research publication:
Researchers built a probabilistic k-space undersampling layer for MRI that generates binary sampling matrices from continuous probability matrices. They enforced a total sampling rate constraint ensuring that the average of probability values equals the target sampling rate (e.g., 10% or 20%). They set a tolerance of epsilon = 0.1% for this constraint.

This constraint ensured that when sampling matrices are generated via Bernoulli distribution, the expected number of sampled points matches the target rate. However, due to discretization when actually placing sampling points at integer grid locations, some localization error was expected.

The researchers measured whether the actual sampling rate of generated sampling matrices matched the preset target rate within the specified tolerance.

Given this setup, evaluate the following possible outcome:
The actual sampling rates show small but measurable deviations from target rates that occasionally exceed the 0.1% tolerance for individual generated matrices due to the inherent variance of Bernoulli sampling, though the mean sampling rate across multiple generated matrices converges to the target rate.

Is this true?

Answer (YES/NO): NO